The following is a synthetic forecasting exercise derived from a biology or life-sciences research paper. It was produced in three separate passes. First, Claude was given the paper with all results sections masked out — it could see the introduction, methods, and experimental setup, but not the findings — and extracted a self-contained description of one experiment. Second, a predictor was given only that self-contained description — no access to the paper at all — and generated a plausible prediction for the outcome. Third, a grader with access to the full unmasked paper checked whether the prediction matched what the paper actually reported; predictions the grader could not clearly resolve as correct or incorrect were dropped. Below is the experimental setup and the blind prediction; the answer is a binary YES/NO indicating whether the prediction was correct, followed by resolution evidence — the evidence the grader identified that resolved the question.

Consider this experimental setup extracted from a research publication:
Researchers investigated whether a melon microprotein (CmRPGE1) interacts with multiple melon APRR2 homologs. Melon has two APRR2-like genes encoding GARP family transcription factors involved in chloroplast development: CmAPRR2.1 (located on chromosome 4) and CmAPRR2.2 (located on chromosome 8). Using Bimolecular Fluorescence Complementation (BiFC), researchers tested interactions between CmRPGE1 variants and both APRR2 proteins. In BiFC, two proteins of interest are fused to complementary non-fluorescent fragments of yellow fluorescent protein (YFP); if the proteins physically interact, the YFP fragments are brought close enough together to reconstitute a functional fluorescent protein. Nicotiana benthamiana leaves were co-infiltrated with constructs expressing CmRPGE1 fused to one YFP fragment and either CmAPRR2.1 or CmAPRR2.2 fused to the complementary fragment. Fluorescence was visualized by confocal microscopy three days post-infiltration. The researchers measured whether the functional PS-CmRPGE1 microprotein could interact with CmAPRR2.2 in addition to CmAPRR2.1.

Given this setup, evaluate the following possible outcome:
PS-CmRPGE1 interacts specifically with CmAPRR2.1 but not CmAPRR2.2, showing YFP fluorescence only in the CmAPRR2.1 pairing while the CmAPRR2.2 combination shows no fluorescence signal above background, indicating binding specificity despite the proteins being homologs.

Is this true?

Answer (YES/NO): NO